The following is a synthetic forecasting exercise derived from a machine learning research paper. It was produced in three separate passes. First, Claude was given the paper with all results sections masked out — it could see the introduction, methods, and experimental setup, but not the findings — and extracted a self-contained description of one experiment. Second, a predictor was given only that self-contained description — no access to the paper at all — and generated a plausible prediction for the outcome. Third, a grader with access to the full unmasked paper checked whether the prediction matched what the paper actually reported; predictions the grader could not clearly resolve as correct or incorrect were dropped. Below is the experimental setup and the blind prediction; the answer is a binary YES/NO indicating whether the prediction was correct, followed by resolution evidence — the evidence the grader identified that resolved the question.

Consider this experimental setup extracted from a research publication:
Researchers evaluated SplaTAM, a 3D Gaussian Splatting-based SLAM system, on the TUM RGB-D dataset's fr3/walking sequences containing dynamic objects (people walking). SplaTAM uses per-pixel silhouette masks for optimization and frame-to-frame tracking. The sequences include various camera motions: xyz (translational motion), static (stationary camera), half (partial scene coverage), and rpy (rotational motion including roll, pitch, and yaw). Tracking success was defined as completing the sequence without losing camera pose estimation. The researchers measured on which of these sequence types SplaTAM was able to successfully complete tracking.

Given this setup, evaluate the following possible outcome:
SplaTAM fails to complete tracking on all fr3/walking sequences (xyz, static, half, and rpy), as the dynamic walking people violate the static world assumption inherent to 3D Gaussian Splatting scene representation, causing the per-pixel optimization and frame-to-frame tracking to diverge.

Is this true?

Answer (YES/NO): NO